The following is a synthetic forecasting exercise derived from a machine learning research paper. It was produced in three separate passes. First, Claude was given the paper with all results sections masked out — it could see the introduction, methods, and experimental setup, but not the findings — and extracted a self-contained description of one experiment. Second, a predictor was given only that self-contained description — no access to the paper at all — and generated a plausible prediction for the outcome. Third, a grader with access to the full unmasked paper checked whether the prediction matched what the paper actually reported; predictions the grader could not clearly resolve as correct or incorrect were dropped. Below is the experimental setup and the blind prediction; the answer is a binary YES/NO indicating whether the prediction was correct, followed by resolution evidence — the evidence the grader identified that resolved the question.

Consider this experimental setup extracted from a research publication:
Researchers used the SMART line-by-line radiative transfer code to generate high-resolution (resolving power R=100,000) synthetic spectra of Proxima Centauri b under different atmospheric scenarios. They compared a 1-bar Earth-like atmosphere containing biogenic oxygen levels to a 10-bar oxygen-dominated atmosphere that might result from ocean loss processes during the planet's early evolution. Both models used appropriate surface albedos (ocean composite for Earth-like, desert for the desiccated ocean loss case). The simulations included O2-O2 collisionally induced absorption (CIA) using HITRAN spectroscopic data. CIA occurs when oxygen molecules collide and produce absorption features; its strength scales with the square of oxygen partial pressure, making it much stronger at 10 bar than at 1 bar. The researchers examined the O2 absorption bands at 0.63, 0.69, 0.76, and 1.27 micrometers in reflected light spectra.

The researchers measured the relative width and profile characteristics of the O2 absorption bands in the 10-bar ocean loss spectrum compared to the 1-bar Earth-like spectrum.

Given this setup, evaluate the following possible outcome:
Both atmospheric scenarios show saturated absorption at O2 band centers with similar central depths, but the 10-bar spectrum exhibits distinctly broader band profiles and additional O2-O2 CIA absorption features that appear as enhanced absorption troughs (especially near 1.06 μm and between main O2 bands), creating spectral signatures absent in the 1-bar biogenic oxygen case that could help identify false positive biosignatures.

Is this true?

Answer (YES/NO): NO